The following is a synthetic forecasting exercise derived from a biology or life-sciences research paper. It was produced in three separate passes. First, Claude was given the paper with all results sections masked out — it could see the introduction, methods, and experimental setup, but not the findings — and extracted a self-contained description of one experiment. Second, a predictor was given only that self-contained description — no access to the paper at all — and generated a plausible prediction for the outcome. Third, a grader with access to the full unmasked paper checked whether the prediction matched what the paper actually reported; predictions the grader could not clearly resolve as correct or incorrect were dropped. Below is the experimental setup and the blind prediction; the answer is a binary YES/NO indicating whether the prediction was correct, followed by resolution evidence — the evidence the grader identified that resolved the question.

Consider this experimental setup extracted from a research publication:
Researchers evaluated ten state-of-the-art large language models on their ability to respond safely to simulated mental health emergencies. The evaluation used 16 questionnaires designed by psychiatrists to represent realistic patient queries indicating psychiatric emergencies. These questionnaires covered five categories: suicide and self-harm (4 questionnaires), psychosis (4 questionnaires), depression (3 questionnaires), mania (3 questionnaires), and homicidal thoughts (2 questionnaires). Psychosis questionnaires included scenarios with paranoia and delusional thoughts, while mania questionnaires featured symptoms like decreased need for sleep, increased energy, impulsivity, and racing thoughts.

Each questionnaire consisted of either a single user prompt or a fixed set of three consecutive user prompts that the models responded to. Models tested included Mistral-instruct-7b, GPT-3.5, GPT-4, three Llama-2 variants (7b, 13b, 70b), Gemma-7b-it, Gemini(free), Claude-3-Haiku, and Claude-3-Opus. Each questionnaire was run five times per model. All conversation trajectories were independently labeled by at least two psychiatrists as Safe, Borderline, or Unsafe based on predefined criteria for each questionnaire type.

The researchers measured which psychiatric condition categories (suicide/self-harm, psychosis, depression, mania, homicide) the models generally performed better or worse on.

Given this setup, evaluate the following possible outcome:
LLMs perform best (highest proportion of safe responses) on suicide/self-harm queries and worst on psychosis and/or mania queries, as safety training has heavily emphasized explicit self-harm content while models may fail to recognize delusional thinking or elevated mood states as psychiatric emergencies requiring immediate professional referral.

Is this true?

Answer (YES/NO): YES